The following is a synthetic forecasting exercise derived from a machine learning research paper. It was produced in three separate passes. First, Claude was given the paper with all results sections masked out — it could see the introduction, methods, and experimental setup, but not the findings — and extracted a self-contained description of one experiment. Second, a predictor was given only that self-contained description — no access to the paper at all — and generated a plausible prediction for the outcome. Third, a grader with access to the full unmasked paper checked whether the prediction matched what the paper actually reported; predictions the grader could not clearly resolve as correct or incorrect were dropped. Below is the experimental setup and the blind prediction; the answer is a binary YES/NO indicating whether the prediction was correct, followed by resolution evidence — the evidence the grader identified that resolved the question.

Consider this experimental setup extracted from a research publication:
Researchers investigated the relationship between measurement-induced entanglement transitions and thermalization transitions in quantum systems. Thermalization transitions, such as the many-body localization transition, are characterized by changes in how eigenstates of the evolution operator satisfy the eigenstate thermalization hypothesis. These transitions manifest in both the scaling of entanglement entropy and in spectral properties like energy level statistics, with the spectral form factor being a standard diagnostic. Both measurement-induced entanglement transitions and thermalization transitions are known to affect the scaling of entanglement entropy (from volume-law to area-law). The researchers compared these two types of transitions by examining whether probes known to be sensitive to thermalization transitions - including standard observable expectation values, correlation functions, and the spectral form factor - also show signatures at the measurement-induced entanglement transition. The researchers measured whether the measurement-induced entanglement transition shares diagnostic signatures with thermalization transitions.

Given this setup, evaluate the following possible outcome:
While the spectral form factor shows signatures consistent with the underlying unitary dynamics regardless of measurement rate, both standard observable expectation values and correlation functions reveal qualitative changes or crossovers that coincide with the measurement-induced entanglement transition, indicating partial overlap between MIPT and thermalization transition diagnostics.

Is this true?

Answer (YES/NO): NO